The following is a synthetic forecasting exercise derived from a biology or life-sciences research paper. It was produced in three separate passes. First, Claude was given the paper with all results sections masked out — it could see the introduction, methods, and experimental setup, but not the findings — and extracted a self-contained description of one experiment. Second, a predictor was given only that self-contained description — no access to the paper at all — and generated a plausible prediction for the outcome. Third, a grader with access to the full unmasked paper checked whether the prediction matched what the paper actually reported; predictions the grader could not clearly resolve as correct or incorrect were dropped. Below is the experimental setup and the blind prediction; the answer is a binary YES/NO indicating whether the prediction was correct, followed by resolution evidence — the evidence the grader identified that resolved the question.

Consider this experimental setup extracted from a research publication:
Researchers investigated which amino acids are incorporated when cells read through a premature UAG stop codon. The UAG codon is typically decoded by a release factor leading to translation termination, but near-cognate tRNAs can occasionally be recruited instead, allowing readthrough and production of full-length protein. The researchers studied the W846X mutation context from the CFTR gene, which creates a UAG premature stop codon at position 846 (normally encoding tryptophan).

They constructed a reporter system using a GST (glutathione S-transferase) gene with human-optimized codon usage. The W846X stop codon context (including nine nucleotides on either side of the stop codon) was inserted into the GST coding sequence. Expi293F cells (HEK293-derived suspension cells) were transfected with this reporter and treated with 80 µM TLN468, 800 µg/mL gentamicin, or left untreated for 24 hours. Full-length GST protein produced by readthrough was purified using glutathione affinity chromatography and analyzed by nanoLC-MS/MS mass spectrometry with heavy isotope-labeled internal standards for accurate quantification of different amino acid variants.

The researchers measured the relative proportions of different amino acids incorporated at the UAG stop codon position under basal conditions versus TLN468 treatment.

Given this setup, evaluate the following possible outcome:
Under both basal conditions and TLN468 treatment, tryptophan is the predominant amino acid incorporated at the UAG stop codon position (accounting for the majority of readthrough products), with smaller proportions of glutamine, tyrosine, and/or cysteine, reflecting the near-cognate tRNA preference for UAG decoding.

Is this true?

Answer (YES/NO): NO